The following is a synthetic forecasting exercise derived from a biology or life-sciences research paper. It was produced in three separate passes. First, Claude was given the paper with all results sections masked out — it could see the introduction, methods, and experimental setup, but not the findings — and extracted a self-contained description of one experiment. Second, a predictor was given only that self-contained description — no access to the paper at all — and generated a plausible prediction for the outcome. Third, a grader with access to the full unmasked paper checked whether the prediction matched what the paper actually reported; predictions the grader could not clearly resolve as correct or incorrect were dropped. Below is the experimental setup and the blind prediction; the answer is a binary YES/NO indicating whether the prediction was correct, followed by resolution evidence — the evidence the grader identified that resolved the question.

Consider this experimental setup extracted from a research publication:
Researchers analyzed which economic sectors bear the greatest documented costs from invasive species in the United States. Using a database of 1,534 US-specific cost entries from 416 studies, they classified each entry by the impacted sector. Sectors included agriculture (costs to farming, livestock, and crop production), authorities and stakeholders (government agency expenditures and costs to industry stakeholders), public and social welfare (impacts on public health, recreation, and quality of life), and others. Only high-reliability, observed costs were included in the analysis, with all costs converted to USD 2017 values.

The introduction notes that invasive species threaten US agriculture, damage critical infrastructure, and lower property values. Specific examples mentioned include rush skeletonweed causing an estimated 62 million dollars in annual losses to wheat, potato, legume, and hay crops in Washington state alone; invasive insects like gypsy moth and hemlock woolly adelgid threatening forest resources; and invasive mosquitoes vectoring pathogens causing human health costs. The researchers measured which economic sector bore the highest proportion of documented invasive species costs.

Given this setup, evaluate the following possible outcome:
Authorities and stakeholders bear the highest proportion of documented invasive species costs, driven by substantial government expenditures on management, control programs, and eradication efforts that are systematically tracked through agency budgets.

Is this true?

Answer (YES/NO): NO